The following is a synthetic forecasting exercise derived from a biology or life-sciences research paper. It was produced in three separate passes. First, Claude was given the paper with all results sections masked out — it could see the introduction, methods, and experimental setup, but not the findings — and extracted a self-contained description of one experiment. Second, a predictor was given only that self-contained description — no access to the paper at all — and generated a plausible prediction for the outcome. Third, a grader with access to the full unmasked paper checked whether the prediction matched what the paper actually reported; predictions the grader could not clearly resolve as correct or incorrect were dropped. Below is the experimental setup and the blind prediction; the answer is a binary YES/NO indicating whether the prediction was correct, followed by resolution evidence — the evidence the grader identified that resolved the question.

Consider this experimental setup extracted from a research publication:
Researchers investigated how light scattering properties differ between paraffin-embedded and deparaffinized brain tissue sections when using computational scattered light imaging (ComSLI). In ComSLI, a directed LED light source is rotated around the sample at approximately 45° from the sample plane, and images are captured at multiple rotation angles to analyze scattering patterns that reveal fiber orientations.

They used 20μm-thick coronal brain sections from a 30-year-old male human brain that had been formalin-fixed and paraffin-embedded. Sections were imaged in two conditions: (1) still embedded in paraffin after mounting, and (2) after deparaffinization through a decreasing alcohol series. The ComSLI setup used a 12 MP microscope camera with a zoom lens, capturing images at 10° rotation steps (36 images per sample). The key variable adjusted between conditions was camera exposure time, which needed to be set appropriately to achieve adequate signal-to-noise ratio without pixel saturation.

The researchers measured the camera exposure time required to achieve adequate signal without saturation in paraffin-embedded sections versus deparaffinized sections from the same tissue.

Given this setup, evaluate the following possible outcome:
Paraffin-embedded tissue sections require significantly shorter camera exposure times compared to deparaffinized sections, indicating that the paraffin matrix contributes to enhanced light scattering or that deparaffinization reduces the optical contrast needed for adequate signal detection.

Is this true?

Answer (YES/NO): YES